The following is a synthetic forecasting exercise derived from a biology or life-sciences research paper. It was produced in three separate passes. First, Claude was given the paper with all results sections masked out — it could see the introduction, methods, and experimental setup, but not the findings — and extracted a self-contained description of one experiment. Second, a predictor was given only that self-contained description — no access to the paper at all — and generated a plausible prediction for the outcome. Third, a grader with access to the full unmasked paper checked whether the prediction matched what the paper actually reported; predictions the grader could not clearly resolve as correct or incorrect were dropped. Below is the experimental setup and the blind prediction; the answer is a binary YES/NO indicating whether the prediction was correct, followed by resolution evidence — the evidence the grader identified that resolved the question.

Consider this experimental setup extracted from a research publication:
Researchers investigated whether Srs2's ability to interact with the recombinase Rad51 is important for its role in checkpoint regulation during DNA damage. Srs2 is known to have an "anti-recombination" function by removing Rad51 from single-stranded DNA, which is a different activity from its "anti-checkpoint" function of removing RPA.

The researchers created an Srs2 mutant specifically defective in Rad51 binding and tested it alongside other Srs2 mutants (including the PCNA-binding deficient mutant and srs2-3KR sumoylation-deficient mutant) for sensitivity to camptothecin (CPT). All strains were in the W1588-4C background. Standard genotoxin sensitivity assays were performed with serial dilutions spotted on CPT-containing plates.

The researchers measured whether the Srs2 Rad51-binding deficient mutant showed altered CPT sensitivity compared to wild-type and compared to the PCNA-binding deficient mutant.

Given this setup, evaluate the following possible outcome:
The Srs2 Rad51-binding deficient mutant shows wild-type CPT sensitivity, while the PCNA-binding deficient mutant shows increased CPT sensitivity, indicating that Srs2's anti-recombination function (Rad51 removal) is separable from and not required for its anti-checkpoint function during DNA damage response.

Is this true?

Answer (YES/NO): YES